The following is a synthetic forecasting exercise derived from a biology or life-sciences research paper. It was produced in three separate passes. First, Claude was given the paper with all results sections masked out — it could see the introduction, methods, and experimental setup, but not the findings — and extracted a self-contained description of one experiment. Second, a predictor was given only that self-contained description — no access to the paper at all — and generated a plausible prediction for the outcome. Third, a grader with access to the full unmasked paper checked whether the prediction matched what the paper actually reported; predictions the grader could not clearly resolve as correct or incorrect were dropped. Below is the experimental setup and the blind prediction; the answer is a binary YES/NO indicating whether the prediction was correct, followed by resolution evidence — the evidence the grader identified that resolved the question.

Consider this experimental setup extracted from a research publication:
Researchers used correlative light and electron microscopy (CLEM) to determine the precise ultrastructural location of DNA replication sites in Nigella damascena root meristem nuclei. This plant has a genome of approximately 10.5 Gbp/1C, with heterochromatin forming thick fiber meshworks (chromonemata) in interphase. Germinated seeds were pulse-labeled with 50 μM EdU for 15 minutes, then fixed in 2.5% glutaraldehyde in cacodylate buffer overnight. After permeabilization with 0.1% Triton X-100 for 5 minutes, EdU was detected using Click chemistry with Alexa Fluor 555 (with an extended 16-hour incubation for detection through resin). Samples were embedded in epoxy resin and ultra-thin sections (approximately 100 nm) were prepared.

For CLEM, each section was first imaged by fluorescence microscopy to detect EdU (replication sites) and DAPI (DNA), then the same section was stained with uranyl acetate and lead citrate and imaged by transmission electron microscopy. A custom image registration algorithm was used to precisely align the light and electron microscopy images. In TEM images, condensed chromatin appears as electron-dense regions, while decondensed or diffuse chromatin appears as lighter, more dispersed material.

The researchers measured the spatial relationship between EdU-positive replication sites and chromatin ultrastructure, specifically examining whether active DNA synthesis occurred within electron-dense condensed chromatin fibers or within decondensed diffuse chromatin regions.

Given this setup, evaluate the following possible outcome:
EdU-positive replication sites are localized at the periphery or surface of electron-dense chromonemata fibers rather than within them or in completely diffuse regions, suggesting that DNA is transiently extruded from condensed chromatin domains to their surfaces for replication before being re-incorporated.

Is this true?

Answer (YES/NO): NO